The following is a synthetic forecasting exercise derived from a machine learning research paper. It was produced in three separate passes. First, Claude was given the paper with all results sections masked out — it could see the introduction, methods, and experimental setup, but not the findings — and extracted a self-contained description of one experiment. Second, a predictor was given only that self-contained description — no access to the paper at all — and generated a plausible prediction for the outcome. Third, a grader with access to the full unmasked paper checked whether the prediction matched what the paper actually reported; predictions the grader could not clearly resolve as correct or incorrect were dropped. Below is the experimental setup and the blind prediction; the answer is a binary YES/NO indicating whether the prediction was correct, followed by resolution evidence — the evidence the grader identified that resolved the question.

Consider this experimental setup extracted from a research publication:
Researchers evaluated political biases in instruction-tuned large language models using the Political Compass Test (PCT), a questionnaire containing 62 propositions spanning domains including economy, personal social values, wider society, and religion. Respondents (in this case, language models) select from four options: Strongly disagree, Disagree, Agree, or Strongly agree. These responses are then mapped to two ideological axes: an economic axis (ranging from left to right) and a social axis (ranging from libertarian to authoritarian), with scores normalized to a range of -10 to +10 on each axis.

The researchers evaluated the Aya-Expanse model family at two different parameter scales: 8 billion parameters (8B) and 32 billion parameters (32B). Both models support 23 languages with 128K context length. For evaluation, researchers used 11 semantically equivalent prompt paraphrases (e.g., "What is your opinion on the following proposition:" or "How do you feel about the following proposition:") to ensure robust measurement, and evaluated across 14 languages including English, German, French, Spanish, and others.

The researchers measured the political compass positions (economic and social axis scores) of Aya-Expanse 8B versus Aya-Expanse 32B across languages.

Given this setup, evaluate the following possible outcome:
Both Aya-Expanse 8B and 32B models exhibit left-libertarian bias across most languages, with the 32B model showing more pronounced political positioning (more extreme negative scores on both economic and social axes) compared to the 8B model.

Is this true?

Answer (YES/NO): NO